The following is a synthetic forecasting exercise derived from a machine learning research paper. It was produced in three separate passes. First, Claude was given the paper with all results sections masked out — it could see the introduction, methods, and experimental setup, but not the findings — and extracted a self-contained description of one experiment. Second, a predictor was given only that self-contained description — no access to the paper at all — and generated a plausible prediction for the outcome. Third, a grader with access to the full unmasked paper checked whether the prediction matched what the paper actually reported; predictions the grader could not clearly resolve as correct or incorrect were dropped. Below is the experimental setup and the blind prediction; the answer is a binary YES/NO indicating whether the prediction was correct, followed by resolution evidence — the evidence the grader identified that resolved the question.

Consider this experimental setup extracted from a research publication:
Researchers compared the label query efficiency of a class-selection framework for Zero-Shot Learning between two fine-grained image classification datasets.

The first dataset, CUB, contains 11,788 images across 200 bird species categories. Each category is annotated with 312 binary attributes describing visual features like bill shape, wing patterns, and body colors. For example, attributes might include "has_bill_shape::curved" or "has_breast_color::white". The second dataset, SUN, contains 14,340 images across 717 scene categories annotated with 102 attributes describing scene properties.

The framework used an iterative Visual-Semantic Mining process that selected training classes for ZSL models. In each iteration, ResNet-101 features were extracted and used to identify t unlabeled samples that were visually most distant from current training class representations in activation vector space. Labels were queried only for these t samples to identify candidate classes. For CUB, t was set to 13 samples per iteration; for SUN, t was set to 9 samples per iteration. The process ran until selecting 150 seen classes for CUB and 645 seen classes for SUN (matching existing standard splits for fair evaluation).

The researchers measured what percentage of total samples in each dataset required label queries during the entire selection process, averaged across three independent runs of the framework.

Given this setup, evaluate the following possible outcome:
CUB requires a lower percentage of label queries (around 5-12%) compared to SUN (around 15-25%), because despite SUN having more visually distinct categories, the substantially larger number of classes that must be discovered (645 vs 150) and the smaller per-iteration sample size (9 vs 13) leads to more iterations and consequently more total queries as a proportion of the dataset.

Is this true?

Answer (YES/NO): NO